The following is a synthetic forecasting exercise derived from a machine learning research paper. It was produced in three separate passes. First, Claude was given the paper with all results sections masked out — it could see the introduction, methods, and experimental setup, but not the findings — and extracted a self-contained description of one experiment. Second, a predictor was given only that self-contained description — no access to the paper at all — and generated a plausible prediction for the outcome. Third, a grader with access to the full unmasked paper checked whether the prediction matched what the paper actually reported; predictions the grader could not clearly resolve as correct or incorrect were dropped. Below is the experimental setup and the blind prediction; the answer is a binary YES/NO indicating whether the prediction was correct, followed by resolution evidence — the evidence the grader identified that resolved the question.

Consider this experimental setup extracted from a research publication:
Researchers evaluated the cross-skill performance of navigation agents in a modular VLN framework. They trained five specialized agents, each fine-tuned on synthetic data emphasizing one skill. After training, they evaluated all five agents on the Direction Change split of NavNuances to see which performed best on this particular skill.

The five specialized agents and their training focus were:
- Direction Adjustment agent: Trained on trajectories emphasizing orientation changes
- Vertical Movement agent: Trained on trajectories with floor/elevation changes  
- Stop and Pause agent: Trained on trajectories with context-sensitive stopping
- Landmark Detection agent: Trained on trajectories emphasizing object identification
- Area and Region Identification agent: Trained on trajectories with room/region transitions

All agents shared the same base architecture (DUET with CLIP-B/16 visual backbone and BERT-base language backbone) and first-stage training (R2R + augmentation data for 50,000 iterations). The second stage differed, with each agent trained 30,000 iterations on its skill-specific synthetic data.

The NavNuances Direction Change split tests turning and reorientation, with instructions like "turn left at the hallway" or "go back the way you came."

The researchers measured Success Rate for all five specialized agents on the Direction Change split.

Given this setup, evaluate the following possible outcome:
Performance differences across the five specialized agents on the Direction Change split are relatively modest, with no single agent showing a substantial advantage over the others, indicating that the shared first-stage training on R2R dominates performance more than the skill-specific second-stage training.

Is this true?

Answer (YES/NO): NO